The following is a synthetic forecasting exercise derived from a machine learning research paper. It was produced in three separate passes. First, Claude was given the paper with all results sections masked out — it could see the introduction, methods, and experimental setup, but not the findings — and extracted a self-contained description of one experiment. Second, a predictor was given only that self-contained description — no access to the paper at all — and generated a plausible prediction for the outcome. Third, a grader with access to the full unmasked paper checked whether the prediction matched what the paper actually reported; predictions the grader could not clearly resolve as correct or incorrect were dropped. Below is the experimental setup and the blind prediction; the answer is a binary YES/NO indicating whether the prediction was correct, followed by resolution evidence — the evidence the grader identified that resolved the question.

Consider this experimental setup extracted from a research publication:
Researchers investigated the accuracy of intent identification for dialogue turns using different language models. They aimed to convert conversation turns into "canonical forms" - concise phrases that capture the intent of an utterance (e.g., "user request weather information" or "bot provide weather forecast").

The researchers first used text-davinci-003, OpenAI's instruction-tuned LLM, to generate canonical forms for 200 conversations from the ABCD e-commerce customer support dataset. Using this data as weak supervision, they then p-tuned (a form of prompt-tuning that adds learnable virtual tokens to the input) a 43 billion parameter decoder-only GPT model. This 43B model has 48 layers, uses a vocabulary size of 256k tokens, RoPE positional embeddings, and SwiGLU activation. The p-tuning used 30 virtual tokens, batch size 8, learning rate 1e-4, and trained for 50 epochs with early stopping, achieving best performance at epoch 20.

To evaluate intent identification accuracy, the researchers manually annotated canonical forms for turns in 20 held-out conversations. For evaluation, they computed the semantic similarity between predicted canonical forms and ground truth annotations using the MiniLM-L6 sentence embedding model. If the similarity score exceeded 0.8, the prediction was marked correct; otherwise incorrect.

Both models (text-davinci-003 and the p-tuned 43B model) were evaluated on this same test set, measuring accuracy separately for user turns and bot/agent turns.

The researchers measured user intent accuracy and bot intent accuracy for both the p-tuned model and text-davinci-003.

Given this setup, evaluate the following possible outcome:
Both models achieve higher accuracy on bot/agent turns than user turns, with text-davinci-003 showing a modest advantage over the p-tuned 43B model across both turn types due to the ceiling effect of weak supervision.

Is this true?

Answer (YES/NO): NO